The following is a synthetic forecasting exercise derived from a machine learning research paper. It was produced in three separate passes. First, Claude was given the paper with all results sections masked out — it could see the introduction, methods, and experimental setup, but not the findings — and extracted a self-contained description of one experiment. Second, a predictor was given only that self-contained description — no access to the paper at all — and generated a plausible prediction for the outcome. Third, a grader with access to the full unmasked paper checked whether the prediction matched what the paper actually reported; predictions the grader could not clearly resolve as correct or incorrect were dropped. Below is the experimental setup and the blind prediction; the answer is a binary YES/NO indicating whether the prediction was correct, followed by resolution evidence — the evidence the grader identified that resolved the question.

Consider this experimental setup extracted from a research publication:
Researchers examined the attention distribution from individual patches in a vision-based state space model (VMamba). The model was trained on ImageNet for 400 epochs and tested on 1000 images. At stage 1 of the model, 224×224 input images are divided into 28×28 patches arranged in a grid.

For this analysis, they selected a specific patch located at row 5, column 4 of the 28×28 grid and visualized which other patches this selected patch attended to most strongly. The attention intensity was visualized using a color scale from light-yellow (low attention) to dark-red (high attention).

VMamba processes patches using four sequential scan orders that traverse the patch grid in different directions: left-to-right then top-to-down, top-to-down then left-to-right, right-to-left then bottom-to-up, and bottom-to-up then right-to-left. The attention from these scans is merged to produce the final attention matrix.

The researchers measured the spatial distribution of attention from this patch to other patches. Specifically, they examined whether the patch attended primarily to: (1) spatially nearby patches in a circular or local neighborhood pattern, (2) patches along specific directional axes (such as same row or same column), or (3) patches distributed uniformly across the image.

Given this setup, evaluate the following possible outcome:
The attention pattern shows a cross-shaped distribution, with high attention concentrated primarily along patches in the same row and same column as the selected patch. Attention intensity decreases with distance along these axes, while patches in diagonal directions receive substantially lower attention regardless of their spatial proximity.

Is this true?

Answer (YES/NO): NO